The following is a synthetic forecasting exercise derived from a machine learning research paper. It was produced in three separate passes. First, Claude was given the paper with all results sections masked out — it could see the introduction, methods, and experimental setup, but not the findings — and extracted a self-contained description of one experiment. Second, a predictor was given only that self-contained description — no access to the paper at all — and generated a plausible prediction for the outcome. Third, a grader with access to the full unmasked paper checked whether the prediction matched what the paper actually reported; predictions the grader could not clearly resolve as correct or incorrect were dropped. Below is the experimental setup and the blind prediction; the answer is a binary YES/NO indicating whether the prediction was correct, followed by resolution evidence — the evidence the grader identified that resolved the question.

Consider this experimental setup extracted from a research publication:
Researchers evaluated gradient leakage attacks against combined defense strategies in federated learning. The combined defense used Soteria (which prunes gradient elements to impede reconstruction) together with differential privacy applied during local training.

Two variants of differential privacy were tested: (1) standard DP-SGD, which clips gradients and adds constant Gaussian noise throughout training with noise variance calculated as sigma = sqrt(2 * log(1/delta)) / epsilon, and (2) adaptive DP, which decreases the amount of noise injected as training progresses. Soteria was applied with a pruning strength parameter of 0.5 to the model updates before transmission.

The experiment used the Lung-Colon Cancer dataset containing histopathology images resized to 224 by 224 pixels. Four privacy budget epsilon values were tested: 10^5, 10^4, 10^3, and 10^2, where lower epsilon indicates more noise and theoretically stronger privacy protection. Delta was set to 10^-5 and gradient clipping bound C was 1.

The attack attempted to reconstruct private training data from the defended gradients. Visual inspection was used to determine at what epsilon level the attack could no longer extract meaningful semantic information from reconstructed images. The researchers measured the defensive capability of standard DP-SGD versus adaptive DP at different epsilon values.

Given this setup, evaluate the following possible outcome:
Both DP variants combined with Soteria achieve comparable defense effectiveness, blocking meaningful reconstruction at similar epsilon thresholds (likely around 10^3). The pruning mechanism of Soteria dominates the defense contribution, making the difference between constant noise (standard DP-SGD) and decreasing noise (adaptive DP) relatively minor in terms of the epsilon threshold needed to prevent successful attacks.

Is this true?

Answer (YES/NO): NO